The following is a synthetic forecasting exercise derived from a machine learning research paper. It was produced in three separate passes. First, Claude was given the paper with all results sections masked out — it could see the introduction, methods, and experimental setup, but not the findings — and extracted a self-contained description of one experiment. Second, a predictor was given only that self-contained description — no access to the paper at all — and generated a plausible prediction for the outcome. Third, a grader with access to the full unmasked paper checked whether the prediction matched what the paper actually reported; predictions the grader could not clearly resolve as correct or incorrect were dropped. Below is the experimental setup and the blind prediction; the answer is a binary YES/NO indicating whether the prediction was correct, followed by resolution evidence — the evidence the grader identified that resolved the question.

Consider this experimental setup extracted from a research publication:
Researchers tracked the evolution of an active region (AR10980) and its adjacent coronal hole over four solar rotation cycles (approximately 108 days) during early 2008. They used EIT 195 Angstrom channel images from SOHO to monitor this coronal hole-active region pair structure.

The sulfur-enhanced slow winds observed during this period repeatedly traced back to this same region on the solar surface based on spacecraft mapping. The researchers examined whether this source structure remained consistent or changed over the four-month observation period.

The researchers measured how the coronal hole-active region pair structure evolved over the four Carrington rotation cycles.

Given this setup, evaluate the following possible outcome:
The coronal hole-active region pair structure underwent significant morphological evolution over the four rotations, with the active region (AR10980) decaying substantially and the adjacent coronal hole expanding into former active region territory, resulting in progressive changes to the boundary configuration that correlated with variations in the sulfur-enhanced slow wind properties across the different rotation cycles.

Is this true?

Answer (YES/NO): NO